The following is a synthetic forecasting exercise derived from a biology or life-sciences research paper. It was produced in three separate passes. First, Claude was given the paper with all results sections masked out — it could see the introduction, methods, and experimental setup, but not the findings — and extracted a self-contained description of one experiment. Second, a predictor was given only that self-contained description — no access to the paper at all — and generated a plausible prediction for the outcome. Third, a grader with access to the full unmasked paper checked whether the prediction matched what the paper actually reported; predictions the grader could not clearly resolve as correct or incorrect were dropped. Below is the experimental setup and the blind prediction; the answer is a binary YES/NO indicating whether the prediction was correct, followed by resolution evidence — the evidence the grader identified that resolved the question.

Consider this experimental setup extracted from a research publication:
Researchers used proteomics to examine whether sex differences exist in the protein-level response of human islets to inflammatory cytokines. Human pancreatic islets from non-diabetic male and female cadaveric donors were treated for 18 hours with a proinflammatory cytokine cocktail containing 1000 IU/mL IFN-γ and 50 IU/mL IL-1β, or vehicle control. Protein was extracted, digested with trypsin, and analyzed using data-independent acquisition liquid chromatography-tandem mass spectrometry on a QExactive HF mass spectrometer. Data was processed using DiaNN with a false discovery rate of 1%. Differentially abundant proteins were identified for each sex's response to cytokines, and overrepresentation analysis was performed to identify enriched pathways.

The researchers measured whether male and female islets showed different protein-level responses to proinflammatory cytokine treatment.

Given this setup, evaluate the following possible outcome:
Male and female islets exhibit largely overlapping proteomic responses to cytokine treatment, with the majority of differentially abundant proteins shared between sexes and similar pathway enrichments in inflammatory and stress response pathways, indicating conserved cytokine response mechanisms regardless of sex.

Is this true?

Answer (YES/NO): NO